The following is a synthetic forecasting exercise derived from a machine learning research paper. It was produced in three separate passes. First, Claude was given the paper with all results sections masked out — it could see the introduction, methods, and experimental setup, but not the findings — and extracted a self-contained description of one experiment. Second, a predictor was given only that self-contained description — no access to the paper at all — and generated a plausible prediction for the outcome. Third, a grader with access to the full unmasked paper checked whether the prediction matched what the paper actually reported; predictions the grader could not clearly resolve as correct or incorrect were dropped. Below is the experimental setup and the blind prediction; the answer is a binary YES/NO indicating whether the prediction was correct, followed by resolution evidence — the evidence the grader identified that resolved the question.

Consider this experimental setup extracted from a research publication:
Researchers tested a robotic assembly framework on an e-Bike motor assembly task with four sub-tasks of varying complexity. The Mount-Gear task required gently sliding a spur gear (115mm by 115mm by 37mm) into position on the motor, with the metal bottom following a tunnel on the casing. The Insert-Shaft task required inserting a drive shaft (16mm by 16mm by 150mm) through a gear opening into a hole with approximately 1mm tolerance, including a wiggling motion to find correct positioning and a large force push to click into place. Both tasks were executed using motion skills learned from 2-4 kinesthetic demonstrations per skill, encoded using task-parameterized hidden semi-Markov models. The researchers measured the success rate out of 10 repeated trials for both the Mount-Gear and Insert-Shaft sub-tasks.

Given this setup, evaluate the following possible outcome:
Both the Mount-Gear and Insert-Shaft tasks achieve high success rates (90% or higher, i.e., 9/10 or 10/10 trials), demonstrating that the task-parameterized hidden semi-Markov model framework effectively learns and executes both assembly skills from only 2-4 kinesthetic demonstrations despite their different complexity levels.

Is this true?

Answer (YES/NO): NO